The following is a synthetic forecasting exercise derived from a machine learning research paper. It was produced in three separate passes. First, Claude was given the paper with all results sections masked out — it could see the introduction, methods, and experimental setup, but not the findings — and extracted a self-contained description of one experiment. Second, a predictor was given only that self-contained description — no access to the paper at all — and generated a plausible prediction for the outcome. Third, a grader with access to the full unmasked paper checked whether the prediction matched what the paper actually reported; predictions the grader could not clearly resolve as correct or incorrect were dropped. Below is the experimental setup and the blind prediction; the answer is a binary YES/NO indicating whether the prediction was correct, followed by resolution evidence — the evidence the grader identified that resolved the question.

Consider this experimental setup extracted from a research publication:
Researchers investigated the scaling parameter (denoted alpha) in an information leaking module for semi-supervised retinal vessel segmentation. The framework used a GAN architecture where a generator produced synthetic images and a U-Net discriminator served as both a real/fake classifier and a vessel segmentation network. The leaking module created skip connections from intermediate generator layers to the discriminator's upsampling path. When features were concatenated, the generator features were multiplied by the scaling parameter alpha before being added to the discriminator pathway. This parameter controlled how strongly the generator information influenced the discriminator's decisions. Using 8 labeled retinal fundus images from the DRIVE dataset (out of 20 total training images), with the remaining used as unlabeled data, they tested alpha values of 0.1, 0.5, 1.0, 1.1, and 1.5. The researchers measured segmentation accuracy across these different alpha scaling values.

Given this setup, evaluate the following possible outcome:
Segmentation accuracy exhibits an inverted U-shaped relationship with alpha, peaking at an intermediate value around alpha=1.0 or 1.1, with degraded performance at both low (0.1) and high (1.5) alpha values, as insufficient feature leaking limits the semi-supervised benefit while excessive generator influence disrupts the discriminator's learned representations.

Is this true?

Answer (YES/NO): YES